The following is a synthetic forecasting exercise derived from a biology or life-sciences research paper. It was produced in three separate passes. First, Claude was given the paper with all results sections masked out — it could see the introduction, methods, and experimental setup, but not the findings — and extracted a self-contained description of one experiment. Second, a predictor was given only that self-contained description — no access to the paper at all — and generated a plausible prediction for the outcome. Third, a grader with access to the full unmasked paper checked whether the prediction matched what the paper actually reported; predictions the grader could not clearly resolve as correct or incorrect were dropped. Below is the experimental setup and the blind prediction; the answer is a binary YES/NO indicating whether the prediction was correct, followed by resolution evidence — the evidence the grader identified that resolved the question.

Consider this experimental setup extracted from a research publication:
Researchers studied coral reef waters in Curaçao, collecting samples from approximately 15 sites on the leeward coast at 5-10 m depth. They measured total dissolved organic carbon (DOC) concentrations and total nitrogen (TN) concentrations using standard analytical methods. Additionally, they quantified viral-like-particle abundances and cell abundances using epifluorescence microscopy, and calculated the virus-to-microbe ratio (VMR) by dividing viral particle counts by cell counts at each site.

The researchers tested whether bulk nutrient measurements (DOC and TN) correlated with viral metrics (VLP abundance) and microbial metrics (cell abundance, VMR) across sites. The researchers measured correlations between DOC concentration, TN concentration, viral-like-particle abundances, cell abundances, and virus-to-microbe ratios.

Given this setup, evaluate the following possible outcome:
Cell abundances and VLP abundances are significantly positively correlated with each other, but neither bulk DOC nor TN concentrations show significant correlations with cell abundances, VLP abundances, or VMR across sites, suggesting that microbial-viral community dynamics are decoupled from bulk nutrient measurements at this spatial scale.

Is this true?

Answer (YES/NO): YES